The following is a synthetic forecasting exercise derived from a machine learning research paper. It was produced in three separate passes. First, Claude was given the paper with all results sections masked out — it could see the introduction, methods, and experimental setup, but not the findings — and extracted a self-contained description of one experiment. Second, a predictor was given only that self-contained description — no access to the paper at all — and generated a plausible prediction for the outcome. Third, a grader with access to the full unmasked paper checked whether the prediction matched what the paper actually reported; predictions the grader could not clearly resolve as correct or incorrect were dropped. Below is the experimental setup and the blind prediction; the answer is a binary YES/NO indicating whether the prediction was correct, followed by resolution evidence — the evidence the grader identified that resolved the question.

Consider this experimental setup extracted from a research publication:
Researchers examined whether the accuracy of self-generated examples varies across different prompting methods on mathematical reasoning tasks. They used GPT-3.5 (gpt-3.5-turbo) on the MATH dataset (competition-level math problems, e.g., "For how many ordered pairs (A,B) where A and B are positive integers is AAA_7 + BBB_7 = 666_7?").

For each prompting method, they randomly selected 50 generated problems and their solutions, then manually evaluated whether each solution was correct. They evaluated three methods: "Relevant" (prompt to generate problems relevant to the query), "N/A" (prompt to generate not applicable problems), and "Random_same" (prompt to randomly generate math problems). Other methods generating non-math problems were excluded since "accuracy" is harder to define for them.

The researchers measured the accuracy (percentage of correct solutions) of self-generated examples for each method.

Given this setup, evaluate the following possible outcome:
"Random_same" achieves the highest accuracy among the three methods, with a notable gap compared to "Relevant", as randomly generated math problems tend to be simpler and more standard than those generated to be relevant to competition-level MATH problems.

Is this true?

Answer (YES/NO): YES